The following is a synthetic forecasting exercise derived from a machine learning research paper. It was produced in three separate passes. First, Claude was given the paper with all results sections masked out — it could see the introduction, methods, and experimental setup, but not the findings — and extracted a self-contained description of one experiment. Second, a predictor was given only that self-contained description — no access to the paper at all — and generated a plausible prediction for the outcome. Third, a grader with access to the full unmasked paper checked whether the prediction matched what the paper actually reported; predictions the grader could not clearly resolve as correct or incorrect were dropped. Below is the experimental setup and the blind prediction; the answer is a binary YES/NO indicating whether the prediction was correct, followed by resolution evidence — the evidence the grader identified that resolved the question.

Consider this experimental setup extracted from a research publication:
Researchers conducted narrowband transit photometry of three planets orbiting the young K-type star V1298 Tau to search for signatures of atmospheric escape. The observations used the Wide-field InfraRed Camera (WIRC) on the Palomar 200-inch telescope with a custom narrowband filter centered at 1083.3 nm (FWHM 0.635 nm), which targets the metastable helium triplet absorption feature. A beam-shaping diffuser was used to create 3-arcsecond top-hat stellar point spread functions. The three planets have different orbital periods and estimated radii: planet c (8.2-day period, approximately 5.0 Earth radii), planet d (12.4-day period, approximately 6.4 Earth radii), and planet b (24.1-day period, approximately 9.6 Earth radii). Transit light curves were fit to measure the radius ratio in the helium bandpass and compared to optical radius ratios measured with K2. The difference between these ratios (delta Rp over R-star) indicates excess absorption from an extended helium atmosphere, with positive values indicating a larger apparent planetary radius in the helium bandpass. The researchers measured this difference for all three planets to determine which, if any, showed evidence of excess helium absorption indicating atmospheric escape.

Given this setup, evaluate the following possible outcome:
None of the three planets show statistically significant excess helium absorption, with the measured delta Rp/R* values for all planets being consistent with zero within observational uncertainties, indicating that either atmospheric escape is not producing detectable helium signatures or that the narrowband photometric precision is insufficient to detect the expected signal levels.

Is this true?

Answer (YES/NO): NO